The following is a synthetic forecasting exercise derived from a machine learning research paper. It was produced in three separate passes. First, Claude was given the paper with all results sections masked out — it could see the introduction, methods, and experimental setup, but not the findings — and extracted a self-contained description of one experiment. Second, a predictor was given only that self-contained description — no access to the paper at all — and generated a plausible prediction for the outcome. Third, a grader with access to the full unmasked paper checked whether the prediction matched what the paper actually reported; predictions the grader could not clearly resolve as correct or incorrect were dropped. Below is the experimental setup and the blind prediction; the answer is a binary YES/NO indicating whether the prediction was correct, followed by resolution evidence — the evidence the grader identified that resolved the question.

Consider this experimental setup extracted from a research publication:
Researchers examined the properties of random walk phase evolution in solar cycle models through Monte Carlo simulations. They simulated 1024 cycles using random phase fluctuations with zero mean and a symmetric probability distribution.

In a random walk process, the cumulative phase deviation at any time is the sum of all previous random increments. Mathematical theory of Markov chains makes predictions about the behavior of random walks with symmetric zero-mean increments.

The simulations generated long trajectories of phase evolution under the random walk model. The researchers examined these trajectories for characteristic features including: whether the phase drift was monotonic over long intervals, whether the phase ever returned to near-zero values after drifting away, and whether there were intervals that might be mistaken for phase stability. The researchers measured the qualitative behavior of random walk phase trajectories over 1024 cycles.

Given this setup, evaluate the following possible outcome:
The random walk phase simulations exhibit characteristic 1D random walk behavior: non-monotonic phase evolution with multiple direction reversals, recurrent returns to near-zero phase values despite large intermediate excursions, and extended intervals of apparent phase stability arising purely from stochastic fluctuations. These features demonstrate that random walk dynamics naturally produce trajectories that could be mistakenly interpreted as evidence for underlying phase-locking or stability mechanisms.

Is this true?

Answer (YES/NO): YES